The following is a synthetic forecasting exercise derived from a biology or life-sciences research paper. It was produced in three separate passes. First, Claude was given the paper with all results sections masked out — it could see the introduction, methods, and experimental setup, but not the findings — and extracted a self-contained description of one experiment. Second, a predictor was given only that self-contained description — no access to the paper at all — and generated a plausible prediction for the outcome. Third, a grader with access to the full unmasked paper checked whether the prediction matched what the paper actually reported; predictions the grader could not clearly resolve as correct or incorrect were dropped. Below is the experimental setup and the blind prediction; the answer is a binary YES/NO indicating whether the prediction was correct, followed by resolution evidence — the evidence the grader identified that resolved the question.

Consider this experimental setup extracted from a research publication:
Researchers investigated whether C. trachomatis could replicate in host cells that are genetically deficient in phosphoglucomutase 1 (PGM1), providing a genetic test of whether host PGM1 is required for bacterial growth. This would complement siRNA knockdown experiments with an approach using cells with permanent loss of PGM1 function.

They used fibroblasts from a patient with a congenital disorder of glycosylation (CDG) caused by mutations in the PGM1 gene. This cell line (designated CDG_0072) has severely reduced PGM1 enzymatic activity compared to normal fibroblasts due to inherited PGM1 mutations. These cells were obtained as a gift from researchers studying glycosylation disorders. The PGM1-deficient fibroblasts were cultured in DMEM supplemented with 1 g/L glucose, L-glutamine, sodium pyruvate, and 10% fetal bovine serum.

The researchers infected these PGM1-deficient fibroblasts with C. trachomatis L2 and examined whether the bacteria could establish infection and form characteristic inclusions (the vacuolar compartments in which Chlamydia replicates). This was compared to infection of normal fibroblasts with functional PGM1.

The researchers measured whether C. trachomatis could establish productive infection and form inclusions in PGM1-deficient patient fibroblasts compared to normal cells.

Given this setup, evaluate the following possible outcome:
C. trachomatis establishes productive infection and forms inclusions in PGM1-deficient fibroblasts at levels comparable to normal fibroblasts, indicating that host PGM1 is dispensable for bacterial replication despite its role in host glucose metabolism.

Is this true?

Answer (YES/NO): YES